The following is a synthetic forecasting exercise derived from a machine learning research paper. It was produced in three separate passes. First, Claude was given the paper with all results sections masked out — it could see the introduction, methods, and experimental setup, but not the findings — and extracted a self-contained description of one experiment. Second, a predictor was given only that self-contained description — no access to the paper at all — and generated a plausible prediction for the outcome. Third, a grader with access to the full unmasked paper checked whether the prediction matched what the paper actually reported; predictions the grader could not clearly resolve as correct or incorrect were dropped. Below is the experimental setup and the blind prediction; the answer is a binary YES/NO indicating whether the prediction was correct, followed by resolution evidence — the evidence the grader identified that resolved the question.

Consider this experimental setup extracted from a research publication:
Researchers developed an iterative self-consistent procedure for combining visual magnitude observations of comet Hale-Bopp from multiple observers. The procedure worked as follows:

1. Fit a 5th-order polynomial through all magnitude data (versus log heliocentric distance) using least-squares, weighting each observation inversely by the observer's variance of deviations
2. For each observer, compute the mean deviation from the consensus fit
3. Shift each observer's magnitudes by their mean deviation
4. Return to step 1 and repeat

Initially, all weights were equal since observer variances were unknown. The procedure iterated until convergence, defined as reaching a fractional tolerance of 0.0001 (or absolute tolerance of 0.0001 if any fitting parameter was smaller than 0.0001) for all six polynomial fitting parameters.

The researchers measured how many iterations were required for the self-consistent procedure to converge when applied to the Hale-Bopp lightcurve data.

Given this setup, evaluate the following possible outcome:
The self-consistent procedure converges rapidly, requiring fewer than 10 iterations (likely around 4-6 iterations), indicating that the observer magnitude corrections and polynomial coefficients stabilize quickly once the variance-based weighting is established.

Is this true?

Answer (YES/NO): NO